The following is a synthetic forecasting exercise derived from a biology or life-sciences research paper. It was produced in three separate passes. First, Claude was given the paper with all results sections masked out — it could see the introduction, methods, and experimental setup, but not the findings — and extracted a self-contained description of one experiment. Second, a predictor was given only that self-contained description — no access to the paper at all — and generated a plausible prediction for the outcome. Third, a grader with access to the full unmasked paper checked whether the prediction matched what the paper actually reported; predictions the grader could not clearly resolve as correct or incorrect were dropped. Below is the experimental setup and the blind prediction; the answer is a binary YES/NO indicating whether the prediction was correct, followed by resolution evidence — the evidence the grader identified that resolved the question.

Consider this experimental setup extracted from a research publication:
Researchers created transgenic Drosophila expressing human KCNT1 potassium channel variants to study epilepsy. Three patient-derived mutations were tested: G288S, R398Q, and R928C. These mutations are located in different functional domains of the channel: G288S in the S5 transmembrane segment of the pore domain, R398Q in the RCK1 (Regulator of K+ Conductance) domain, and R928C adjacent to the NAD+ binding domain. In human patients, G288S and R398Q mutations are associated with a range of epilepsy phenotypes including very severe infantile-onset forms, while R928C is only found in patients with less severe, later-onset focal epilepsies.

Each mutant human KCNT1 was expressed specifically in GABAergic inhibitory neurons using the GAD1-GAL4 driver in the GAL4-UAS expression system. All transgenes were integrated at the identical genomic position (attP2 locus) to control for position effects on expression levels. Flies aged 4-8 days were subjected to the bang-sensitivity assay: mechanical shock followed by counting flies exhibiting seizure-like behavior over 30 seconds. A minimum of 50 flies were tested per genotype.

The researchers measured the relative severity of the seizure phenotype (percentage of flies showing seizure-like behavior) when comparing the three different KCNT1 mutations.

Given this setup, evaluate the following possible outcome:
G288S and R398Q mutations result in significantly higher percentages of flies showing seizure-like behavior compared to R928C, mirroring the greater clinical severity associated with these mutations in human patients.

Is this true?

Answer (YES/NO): NO